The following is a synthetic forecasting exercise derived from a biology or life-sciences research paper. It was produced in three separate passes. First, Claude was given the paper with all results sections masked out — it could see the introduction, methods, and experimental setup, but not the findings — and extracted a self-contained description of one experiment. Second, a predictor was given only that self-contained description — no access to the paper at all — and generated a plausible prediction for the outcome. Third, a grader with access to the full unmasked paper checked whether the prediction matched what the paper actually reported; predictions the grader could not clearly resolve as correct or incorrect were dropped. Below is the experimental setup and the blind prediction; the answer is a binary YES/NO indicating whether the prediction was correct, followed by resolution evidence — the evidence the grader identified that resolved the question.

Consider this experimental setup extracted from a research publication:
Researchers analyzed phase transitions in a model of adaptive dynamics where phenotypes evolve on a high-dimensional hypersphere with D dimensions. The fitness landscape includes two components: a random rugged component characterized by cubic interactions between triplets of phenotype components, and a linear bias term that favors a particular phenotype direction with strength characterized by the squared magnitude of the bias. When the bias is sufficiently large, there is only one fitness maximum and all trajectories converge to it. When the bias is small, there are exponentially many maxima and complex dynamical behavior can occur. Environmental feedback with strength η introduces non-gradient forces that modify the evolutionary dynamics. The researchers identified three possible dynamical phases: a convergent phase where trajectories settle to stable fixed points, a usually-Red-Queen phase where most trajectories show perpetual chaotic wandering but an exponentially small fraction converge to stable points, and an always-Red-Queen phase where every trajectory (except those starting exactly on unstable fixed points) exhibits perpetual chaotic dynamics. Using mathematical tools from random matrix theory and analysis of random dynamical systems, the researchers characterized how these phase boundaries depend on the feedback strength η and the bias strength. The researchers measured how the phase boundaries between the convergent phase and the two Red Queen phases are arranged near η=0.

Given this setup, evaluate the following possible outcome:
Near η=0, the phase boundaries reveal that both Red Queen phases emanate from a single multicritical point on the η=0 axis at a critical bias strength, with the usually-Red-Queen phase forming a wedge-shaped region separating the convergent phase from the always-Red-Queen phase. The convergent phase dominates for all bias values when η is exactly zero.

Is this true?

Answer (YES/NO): NO